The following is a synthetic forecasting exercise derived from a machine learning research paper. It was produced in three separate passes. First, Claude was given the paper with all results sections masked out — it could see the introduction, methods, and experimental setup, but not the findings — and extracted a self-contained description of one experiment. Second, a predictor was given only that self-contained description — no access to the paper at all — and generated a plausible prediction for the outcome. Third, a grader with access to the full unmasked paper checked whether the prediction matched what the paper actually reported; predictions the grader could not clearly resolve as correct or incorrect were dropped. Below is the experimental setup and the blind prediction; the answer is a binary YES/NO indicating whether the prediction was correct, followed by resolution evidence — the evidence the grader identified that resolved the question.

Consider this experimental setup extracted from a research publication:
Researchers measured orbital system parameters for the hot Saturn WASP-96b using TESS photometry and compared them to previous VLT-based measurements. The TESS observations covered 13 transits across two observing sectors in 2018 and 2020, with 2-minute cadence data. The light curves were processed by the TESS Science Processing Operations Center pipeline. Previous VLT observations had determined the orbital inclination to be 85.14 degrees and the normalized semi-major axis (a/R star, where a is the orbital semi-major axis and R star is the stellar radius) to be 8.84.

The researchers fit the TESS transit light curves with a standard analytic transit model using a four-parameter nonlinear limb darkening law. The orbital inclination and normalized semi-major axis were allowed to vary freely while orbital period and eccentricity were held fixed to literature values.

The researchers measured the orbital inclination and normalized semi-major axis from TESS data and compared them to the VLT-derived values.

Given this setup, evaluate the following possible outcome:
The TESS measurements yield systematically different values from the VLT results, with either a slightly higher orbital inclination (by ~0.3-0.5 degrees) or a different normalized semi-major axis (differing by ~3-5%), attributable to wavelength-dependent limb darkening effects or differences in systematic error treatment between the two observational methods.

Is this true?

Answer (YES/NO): NO